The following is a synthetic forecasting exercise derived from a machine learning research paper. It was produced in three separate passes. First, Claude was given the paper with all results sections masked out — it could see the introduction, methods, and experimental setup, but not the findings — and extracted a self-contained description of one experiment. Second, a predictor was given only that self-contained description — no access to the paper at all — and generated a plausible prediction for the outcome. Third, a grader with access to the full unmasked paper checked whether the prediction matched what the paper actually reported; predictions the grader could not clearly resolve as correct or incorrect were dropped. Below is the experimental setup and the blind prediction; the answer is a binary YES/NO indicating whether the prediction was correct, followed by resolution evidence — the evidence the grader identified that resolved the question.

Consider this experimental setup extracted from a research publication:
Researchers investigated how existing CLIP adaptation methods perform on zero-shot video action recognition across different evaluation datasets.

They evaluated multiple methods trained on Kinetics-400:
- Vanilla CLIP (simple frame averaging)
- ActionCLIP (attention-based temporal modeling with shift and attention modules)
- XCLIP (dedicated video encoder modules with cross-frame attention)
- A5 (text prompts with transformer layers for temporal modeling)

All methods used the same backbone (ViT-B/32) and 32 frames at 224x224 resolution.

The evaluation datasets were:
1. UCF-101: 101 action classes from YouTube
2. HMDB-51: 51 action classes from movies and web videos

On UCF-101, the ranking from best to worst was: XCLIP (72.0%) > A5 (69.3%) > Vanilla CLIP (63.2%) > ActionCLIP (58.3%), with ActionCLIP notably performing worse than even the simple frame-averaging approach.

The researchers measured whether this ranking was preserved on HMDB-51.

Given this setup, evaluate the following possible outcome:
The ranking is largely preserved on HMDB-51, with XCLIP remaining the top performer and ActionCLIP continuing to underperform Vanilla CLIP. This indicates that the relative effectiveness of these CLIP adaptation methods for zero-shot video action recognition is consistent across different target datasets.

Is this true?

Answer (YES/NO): NO